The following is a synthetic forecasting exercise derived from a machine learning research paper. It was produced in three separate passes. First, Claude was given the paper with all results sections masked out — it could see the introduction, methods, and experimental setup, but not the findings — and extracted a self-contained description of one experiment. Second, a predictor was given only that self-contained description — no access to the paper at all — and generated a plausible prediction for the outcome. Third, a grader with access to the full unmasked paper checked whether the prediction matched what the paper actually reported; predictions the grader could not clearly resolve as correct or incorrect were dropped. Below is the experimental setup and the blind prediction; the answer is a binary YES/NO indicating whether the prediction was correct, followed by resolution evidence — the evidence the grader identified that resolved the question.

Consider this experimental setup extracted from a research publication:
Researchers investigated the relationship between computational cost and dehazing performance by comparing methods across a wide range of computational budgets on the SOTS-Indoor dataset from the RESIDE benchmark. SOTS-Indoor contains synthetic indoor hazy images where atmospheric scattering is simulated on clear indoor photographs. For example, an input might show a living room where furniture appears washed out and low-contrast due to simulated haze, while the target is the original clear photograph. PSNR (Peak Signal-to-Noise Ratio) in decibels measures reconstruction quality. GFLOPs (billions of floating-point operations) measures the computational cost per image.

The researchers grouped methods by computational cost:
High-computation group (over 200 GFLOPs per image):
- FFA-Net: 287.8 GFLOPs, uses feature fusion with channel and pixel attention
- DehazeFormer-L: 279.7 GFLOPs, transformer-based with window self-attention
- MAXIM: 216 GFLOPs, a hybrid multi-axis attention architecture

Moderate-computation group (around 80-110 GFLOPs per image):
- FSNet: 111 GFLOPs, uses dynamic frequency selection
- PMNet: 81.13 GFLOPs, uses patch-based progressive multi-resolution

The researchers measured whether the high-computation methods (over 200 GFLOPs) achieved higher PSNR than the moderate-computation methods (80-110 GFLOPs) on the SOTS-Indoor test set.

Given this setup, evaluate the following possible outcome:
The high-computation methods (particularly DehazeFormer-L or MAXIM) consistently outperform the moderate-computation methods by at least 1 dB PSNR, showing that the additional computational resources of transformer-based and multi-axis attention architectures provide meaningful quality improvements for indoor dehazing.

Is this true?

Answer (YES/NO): NO